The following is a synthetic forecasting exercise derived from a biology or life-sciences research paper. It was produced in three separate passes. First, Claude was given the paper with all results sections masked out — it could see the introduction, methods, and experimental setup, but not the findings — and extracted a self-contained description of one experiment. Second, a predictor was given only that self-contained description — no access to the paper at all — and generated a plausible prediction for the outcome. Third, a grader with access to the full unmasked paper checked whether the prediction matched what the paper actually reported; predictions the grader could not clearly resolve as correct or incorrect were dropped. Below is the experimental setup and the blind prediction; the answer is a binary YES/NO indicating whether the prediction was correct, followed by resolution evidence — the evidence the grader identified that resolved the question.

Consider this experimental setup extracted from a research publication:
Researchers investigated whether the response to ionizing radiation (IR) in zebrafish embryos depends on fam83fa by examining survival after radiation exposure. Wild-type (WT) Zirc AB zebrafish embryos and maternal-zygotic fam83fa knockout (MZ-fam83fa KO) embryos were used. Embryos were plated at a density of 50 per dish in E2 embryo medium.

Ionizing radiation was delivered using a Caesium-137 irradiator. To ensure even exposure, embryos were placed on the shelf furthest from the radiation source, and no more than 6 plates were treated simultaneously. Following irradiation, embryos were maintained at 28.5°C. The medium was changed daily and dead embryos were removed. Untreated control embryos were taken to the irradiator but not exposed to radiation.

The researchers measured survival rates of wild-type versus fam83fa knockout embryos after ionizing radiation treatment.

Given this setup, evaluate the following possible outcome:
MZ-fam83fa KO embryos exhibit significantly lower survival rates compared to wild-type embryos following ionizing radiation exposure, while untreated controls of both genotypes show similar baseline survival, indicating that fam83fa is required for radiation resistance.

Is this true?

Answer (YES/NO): YES